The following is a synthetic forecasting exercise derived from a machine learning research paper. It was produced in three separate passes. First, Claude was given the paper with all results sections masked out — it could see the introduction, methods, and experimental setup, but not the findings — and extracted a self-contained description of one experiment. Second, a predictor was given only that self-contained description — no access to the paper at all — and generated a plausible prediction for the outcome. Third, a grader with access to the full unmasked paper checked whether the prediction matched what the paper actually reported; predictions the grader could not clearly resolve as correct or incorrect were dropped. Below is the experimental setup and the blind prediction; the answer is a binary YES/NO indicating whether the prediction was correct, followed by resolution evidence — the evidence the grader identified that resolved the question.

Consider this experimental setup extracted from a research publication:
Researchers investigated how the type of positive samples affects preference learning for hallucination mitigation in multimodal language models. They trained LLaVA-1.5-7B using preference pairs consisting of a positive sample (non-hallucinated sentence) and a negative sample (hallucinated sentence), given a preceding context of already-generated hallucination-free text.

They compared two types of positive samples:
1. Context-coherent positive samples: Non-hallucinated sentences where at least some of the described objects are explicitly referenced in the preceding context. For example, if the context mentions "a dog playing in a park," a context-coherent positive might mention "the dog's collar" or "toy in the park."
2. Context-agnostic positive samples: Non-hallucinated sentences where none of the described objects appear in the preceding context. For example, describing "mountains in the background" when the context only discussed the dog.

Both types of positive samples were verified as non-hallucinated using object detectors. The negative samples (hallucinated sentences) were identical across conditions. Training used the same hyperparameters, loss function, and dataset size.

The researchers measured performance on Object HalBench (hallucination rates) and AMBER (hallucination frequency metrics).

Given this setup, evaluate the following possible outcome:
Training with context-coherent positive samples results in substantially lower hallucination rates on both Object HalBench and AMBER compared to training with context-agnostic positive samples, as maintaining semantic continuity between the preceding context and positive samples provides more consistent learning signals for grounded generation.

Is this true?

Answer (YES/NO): NO